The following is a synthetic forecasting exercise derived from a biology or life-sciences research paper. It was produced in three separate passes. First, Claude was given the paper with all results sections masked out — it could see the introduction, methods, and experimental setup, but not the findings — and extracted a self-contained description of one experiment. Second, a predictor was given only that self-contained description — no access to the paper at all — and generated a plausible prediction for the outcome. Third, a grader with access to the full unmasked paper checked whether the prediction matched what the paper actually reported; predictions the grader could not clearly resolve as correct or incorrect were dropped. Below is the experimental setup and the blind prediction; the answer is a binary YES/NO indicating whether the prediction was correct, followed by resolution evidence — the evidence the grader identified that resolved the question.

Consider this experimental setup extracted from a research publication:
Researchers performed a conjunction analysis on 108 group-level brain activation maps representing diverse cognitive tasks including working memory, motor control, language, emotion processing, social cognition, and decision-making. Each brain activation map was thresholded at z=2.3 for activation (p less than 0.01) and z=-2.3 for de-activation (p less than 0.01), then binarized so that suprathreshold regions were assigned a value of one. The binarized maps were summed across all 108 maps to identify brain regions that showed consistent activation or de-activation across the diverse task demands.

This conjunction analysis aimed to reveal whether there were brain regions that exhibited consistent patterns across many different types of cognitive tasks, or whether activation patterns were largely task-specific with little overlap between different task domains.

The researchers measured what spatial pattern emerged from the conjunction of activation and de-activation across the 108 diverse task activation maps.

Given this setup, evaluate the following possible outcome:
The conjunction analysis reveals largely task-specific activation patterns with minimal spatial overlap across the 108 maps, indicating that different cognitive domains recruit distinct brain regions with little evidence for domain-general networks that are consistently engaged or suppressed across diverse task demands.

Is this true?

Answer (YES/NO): NO